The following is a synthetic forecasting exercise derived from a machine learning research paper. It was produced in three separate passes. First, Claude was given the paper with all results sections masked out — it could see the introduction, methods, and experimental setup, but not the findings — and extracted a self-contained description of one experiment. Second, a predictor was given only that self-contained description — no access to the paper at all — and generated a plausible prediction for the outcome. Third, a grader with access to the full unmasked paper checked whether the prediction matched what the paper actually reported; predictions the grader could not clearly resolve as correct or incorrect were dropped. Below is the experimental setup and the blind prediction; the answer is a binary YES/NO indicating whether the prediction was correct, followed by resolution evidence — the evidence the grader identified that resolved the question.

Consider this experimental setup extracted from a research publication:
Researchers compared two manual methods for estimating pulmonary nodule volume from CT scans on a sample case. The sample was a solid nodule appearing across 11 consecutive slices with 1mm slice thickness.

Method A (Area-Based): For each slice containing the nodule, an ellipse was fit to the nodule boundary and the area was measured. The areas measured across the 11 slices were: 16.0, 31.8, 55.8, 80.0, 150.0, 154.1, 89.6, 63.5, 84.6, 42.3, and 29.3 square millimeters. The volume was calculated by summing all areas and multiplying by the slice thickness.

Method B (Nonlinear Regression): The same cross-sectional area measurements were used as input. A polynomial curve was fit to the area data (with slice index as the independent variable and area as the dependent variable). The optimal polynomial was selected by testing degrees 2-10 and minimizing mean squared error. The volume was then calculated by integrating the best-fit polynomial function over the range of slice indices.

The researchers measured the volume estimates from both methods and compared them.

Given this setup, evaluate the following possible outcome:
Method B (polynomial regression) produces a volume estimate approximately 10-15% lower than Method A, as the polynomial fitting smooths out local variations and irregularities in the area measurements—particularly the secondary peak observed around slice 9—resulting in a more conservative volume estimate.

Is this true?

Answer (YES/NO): NO